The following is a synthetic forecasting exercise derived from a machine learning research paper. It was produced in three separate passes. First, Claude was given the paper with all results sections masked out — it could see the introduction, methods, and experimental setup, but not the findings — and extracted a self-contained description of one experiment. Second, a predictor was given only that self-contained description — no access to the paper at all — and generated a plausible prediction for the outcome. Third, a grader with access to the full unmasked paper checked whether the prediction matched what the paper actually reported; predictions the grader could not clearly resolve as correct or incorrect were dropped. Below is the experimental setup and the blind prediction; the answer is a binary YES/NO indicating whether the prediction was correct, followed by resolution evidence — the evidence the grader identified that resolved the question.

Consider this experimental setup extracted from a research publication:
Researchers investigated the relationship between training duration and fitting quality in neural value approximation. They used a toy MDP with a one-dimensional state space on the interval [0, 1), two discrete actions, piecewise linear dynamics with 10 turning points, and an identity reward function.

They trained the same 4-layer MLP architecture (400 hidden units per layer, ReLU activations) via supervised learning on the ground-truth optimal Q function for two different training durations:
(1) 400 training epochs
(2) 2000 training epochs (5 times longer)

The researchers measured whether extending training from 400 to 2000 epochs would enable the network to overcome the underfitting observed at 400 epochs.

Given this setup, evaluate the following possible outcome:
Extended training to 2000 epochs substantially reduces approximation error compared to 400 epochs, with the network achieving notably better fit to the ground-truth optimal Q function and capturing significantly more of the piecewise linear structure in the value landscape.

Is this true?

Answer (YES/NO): YES